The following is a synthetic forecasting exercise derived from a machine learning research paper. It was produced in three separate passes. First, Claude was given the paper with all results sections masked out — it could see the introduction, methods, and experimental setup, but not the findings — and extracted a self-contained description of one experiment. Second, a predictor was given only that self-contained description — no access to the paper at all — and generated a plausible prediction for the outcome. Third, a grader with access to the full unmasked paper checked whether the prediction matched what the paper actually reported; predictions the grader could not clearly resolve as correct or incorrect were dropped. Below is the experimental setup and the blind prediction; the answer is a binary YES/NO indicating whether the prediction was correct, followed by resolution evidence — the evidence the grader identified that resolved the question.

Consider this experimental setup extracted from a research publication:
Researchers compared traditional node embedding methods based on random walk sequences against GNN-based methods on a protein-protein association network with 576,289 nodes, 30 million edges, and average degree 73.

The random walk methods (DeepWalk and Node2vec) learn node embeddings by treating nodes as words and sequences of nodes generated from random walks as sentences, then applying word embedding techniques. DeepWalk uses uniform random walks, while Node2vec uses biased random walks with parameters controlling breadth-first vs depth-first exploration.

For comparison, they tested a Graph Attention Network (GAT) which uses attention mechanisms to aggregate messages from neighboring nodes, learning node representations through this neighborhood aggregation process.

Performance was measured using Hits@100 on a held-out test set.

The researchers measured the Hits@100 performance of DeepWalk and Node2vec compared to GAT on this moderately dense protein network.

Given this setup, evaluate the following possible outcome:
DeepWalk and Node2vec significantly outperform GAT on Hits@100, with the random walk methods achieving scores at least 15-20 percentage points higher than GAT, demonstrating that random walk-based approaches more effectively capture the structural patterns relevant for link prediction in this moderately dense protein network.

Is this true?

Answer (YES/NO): NO